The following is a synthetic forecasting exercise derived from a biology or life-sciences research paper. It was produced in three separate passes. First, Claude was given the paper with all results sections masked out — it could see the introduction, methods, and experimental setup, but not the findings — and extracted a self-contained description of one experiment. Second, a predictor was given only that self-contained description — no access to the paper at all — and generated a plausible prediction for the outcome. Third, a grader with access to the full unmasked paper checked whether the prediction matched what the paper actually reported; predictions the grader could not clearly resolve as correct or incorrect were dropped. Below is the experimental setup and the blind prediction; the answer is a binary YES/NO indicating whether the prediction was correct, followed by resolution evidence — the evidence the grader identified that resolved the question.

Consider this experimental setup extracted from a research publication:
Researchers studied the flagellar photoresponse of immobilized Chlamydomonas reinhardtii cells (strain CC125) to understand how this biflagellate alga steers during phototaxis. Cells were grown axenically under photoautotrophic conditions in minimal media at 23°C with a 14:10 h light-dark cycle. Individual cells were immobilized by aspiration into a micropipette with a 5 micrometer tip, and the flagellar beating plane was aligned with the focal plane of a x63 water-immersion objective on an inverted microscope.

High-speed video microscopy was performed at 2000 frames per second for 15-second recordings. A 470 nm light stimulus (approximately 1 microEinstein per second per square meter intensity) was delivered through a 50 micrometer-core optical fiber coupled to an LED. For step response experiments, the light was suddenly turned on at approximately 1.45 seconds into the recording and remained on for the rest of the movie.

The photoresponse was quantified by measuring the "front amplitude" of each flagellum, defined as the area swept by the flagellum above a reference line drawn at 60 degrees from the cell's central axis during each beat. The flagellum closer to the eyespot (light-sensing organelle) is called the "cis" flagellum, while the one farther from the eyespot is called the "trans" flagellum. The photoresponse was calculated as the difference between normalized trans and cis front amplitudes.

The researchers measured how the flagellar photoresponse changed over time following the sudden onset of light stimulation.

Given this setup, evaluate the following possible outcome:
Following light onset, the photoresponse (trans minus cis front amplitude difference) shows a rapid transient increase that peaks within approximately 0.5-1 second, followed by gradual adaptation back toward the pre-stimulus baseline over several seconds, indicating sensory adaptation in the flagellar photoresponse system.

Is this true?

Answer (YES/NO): NO